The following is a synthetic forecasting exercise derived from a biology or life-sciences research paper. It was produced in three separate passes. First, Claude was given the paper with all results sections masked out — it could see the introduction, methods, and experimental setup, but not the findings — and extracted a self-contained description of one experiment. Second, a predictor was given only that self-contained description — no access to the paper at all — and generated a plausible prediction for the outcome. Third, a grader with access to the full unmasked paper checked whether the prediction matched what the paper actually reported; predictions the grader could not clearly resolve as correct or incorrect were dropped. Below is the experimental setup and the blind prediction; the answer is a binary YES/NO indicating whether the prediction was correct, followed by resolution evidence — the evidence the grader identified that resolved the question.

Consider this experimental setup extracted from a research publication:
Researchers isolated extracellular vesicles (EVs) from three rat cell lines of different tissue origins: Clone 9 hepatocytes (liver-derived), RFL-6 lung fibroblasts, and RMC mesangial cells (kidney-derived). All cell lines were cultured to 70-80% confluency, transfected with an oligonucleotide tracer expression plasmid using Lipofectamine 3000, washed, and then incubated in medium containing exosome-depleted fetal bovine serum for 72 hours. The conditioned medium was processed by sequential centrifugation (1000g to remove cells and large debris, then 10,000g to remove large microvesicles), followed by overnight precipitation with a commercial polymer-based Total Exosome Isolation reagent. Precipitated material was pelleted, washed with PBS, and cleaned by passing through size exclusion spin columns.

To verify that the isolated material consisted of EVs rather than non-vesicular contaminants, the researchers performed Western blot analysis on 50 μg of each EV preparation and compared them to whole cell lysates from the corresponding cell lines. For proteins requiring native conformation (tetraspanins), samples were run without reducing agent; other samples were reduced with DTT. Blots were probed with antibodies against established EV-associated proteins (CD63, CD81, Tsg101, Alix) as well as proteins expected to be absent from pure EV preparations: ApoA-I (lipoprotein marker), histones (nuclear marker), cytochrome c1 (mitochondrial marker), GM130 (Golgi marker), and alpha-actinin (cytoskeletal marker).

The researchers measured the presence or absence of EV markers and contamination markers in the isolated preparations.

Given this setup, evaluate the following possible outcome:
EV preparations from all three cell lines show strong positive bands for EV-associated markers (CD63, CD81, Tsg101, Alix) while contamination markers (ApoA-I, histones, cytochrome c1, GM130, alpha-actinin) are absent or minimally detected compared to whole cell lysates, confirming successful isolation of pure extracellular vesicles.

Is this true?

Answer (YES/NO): NO